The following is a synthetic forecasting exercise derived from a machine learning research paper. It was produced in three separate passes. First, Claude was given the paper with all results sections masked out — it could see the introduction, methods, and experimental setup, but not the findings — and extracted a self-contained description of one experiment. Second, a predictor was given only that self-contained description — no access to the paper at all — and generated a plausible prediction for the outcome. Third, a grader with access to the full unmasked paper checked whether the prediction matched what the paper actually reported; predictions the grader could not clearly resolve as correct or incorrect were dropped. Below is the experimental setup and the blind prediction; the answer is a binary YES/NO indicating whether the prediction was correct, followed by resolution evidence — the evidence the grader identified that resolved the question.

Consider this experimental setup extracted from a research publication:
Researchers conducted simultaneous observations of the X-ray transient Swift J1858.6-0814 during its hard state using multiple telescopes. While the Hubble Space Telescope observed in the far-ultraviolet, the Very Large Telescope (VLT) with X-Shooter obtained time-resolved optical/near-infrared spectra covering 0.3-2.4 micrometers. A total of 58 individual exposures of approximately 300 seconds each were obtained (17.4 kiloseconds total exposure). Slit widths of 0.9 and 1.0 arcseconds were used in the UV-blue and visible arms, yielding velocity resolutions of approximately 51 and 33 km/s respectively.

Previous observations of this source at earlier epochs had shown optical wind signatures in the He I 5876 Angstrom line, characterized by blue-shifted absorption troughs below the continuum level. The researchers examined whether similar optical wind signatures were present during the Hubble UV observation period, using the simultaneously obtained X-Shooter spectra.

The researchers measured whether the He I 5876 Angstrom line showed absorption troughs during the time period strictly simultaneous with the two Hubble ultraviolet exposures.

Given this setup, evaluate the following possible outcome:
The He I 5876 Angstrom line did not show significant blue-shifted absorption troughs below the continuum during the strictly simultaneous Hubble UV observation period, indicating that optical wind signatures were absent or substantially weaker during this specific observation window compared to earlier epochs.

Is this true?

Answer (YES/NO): NO